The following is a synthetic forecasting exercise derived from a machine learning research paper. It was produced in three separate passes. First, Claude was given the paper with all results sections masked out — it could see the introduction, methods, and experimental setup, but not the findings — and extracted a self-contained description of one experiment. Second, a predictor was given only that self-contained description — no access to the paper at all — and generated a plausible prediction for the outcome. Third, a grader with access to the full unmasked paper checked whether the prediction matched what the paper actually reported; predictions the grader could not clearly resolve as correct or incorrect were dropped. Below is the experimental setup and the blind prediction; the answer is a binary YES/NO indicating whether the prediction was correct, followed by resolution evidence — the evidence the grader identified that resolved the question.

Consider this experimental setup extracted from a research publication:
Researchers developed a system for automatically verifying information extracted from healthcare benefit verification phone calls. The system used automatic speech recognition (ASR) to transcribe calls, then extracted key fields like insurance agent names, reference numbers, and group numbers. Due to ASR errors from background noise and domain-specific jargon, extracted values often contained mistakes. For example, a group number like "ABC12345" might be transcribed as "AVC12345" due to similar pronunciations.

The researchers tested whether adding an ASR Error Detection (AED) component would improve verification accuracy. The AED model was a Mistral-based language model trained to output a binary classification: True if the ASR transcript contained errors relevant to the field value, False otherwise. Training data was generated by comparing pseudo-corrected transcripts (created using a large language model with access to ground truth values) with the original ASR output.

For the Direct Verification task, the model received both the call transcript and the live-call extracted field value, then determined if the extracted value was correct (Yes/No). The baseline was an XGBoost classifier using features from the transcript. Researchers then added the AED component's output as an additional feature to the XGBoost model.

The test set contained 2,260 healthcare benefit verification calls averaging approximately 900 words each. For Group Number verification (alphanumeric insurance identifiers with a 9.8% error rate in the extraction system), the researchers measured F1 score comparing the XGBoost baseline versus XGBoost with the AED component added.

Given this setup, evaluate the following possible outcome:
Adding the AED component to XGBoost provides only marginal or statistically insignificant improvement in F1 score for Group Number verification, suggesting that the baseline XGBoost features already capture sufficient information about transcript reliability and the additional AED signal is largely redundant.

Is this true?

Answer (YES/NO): NO